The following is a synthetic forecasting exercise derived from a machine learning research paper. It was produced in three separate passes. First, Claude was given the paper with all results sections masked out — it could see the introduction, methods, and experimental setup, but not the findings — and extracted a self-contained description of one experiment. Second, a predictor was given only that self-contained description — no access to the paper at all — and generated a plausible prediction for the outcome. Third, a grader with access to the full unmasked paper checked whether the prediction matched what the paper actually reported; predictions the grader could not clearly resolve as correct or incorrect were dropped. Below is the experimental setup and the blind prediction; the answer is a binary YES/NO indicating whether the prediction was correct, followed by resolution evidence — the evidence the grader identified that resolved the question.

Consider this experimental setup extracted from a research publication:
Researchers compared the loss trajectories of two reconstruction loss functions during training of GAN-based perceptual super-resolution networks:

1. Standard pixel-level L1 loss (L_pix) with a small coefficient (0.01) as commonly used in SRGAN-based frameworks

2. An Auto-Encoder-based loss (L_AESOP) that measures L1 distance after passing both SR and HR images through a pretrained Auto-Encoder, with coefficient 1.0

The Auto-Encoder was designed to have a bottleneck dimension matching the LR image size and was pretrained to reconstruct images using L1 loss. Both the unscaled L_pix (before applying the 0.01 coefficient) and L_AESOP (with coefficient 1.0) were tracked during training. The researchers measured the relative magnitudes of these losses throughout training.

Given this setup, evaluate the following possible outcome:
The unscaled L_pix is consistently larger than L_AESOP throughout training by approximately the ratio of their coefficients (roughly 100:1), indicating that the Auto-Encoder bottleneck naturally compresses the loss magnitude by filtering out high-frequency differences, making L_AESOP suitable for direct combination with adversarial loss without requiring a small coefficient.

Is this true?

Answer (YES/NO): NO